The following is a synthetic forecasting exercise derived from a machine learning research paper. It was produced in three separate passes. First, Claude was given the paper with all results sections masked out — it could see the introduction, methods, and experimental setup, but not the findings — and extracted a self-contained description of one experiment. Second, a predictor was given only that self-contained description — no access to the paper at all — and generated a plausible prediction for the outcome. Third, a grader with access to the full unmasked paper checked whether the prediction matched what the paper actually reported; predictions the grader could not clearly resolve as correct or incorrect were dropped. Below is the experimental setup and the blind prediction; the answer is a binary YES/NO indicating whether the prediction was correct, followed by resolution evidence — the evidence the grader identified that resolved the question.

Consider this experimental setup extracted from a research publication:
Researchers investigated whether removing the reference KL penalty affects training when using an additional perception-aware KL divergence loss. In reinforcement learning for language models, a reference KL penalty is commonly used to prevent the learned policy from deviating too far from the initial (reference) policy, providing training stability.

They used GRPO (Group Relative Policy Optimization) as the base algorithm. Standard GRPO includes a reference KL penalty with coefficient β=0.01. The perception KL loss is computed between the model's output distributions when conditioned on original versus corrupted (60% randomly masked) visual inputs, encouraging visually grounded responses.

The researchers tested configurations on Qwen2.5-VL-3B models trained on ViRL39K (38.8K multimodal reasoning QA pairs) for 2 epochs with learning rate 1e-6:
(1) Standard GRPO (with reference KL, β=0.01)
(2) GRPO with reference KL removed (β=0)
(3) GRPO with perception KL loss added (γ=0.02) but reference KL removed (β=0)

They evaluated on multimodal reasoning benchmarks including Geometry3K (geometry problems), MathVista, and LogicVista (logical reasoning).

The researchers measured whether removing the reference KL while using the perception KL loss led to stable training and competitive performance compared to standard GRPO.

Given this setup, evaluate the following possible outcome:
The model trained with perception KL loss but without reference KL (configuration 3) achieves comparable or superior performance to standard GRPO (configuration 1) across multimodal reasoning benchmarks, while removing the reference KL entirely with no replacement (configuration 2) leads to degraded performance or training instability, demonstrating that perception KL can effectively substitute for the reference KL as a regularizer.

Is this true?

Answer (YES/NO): NO